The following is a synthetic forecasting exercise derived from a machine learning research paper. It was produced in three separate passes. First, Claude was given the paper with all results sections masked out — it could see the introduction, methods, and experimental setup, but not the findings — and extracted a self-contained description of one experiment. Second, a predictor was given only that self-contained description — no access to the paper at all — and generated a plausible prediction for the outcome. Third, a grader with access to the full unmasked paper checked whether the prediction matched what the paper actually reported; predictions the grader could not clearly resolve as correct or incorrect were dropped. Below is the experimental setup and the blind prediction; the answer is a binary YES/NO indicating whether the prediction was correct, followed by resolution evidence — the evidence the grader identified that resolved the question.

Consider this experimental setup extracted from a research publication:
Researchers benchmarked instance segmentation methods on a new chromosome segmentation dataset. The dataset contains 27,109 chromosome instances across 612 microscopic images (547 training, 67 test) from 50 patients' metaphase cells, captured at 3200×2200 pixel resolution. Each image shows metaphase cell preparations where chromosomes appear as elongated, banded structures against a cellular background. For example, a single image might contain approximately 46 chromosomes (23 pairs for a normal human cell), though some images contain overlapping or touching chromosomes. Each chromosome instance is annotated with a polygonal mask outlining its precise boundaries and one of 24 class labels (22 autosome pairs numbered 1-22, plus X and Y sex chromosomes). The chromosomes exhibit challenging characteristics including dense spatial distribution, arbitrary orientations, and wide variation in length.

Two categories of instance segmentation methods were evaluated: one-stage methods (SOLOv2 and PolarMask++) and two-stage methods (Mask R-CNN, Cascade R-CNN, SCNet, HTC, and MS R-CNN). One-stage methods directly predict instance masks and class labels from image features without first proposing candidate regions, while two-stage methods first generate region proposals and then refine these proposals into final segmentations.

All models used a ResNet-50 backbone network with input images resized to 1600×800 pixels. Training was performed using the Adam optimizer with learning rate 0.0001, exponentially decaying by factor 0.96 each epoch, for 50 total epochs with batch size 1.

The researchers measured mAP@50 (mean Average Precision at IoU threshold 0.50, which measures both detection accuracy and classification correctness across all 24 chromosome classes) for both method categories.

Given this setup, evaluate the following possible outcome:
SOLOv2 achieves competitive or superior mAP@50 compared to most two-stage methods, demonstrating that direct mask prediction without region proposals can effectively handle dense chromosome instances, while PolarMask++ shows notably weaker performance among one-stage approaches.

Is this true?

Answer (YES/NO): NO